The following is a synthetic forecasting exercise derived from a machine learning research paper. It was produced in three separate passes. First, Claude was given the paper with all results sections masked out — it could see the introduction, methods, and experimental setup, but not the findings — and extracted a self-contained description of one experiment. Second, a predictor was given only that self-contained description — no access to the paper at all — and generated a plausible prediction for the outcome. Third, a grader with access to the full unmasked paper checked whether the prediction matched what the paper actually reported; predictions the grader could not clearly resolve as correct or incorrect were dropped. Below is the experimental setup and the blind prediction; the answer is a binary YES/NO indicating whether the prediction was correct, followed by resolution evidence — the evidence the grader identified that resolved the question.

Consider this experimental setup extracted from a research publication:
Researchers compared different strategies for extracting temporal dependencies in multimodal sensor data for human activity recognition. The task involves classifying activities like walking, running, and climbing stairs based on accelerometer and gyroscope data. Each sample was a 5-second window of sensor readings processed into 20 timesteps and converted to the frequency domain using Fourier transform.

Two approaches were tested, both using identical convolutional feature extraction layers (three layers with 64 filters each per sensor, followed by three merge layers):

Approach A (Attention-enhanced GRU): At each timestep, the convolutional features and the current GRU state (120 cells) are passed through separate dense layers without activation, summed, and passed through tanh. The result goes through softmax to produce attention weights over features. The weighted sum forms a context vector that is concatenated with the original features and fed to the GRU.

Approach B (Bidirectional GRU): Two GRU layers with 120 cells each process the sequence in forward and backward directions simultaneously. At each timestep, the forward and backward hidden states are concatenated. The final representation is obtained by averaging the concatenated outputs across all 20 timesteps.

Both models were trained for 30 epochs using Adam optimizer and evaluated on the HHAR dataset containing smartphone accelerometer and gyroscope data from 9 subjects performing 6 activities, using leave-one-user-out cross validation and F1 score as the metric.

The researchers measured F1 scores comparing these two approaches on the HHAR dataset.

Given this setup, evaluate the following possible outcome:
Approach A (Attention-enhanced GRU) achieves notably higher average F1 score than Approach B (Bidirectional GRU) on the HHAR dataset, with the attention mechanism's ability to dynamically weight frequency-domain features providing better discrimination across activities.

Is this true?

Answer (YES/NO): NO